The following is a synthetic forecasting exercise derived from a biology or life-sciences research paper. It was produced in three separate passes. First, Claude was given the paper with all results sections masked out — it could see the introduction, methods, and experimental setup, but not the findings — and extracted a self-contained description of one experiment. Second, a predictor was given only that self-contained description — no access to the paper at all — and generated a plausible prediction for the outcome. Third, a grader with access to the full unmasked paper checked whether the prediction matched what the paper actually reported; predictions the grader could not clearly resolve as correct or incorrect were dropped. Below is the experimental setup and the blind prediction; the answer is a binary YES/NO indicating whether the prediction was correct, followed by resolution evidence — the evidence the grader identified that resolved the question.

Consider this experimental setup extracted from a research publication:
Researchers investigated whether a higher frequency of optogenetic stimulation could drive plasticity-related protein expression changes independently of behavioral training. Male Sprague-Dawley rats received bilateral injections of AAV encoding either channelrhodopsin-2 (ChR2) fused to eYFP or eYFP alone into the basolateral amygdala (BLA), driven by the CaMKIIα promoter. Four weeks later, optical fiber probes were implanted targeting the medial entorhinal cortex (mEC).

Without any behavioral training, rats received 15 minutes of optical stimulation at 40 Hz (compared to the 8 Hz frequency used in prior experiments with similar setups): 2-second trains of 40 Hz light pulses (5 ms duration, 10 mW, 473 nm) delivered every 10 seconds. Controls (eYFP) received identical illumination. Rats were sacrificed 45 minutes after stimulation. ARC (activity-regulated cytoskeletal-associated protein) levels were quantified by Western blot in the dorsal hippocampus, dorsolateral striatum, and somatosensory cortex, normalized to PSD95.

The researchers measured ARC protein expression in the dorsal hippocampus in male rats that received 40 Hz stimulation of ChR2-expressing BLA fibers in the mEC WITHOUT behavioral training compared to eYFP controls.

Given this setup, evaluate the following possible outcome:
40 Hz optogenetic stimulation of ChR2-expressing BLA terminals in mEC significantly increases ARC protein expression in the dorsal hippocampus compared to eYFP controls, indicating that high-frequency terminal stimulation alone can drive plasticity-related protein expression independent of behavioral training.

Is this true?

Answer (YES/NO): NO